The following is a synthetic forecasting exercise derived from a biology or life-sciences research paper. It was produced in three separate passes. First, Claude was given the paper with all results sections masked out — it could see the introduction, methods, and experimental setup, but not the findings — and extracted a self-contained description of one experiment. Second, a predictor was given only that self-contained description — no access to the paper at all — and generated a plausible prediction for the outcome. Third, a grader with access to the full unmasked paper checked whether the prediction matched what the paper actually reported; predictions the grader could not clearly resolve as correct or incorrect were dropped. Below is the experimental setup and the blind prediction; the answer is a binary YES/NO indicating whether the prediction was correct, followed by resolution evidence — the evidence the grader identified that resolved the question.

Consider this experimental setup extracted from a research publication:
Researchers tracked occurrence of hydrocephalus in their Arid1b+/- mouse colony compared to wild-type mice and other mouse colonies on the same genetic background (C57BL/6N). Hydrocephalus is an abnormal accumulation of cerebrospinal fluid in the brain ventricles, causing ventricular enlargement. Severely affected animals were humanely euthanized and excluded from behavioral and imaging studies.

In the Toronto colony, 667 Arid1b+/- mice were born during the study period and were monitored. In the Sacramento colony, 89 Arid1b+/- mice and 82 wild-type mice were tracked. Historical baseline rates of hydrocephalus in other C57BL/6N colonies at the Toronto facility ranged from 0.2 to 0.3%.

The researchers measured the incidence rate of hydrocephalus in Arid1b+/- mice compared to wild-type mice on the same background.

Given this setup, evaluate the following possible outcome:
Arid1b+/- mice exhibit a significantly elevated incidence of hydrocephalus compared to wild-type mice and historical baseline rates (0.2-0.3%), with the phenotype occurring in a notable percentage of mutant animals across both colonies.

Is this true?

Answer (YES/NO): YES